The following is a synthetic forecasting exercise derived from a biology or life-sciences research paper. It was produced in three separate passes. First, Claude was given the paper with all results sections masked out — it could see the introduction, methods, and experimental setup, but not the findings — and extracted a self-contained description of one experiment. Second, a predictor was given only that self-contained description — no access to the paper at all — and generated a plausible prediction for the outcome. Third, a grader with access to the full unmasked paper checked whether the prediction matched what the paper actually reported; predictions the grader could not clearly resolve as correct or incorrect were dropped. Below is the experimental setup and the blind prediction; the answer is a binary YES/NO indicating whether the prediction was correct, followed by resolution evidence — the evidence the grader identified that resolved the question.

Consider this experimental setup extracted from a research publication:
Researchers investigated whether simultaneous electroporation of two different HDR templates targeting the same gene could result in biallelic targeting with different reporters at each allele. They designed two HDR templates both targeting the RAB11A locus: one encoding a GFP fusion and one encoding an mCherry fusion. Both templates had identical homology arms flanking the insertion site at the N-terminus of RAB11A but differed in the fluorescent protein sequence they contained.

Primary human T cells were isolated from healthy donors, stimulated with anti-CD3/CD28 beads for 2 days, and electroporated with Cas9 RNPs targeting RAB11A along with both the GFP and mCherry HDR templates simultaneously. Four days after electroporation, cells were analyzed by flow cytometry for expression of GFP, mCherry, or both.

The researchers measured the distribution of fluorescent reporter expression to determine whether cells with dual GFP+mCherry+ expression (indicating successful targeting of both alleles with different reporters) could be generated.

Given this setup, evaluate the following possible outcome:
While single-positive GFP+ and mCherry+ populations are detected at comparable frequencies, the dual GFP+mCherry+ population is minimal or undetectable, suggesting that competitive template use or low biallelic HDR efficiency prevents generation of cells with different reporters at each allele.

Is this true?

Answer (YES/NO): NO